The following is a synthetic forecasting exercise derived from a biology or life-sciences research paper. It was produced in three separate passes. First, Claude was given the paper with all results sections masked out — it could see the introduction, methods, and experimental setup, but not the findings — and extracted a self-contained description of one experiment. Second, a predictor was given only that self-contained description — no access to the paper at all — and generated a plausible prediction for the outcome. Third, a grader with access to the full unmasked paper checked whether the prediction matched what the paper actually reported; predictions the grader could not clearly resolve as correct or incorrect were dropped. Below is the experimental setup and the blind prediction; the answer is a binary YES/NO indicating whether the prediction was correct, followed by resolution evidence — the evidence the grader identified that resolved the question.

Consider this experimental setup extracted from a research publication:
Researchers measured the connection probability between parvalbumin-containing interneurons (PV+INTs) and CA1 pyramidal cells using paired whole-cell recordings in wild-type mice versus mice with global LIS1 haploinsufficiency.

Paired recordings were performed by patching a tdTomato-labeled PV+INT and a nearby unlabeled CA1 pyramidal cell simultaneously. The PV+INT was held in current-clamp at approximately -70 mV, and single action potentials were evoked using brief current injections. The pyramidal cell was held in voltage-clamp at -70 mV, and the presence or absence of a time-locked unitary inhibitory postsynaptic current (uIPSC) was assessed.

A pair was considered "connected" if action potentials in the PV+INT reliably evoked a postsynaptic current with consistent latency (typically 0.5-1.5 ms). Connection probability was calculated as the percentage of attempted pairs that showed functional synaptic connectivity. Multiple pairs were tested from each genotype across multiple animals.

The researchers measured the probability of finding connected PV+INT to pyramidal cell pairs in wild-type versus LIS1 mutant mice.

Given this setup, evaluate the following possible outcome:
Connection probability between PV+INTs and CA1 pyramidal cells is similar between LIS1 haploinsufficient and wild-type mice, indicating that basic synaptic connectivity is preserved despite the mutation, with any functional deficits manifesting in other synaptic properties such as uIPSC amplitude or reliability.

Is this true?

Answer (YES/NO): YES